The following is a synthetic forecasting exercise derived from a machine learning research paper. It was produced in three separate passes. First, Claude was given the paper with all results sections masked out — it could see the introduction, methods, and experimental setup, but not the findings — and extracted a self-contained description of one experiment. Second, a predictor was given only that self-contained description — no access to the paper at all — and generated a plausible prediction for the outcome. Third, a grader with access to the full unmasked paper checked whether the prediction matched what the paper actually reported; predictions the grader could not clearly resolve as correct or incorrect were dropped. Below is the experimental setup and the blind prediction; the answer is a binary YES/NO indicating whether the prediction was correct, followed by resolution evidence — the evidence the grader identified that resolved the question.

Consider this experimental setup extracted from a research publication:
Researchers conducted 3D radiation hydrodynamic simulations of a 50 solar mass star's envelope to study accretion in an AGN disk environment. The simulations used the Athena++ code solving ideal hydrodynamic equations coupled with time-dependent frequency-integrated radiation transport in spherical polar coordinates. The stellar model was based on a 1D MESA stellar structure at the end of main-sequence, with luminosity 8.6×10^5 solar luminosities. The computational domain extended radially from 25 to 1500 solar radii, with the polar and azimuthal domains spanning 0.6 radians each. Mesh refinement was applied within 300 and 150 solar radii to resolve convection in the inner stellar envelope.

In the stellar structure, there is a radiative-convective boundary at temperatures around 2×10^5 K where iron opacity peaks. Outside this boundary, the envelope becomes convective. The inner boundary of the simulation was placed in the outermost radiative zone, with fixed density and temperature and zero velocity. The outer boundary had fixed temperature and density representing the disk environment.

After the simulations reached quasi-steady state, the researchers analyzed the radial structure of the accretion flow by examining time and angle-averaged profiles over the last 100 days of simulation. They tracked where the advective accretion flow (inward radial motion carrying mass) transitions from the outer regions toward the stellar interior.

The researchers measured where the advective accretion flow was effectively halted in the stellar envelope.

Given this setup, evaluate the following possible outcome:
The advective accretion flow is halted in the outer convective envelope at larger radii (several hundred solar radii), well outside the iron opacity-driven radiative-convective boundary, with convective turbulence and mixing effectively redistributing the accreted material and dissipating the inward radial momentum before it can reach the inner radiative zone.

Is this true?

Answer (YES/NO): NO